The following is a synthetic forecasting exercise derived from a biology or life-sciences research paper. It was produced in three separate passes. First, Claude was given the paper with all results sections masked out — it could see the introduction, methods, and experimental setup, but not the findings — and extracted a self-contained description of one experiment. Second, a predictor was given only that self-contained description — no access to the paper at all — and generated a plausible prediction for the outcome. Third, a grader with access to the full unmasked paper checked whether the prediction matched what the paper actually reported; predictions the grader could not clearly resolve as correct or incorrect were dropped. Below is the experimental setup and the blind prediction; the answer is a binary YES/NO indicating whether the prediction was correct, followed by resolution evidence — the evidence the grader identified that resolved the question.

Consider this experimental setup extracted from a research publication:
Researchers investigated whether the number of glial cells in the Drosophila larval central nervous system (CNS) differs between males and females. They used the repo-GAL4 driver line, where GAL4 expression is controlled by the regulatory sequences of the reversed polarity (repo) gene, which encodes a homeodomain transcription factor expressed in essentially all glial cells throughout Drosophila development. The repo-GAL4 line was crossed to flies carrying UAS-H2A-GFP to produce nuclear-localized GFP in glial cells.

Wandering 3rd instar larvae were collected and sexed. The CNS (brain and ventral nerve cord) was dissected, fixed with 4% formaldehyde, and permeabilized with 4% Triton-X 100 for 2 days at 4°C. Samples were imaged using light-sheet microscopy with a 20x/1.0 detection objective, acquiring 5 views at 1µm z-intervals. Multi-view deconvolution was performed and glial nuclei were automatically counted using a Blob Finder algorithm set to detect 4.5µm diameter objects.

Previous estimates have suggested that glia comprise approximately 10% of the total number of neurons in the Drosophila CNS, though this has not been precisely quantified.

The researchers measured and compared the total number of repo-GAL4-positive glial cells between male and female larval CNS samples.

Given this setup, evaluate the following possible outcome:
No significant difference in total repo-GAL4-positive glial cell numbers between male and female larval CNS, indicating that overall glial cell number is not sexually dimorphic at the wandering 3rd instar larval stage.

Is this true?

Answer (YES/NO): NO